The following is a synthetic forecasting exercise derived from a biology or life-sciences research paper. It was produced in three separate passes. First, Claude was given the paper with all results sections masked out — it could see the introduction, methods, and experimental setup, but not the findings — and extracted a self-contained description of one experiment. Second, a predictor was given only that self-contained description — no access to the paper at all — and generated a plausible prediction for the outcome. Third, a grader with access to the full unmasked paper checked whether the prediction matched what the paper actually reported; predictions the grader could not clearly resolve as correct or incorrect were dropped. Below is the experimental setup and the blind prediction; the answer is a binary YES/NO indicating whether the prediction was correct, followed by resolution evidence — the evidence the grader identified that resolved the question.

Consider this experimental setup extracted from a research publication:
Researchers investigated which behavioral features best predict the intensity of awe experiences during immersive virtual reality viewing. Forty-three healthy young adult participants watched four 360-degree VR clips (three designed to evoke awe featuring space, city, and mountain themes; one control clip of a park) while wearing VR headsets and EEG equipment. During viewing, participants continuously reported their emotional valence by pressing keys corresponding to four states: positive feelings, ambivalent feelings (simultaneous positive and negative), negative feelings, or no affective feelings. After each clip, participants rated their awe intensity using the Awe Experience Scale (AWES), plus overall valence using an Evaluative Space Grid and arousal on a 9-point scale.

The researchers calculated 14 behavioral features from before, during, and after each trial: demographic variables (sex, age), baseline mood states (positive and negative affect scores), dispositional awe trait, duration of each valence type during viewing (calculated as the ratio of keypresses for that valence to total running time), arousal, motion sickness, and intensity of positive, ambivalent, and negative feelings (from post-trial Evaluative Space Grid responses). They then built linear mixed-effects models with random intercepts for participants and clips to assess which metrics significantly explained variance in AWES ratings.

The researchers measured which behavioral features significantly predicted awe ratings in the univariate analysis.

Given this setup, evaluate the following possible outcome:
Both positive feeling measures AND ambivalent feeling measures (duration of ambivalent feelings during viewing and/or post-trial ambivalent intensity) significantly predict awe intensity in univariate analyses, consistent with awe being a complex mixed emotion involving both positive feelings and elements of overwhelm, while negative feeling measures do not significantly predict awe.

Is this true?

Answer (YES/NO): YES